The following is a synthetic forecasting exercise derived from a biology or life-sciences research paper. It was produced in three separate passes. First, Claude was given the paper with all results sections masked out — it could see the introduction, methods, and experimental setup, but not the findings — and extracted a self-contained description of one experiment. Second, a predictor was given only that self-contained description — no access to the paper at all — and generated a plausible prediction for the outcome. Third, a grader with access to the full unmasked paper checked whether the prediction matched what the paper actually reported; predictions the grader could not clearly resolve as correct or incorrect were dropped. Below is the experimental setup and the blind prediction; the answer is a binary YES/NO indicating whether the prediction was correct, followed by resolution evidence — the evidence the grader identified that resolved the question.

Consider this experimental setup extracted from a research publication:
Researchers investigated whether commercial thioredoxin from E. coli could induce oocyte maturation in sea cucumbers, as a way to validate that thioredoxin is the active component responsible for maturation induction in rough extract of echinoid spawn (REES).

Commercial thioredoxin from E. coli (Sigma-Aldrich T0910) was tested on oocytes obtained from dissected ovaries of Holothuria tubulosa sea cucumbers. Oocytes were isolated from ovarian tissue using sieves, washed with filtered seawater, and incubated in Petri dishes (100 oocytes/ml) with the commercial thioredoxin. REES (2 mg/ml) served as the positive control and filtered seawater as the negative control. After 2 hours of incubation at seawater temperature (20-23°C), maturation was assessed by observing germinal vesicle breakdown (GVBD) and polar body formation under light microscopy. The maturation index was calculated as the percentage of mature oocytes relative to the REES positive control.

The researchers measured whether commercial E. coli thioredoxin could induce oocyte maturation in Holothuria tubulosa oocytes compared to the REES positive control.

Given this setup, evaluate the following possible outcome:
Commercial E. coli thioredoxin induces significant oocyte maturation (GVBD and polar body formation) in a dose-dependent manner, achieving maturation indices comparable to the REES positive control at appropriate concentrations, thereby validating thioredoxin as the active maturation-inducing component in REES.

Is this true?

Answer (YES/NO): YES